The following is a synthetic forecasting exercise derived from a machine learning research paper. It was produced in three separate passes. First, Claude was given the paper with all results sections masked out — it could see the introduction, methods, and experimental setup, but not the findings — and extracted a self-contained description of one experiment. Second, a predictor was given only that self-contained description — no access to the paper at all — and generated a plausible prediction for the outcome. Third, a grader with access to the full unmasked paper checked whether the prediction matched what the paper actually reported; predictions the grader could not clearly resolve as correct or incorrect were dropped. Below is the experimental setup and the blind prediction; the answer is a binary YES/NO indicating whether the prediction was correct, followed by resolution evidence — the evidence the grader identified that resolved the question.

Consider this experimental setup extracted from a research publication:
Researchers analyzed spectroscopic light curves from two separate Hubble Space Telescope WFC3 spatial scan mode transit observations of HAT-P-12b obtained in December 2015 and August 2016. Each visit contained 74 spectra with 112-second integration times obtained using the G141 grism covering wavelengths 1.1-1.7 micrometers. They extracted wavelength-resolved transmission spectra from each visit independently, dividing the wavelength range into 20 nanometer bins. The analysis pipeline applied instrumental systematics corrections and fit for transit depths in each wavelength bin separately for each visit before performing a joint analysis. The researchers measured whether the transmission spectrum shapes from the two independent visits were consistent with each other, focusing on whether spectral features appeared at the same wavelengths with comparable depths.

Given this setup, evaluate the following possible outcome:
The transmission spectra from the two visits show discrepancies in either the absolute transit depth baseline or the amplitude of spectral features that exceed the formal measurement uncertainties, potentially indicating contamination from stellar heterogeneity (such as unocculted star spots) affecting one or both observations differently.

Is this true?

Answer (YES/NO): NO